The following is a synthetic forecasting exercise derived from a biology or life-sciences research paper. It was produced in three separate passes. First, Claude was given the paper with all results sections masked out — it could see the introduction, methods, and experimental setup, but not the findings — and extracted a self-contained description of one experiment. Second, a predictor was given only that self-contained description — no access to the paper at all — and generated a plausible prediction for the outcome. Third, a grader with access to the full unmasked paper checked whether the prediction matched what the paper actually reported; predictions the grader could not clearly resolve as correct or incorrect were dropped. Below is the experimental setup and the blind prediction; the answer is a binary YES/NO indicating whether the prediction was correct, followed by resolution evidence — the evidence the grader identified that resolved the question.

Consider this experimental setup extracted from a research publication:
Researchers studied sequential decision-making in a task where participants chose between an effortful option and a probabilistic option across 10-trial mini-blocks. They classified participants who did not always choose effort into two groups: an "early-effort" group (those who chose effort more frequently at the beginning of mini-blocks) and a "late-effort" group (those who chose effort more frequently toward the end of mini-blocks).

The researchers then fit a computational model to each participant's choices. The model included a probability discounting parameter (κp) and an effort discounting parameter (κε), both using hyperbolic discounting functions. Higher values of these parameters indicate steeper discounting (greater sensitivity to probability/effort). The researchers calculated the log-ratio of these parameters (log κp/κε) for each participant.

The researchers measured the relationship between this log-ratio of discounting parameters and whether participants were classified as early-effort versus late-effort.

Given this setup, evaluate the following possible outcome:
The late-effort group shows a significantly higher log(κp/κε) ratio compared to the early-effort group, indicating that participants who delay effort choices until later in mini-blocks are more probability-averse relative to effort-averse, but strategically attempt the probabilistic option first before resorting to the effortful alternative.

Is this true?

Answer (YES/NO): NO